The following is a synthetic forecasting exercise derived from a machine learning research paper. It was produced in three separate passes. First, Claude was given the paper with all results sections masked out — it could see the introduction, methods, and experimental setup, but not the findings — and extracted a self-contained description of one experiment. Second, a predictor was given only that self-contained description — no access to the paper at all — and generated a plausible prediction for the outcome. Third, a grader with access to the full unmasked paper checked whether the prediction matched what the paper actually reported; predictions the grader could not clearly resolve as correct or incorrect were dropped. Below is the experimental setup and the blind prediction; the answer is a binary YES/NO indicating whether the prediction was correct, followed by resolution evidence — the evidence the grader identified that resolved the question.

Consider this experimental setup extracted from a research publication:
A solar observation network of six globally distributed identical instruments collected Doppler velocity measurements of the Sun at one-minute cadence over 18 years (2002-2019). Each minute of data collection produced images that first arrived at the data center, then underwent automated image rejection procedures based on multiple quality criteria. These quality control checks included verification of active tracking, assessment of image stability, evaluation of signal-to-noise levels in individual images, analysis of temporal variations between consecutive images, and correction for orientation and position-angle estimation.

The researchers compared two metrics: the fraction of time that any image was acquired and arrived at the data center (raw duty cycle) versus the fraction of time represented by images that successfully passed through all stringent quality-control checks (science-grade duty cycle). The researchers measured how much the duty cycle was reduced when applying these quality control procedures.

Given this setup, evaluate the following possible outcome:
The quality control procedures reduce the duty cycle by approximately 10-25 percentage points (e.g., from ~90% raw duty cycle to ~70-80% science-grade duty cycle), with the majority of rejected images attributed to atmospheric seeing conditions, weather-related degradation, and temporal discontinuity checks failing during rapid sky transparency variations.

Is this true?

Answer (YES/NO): NO